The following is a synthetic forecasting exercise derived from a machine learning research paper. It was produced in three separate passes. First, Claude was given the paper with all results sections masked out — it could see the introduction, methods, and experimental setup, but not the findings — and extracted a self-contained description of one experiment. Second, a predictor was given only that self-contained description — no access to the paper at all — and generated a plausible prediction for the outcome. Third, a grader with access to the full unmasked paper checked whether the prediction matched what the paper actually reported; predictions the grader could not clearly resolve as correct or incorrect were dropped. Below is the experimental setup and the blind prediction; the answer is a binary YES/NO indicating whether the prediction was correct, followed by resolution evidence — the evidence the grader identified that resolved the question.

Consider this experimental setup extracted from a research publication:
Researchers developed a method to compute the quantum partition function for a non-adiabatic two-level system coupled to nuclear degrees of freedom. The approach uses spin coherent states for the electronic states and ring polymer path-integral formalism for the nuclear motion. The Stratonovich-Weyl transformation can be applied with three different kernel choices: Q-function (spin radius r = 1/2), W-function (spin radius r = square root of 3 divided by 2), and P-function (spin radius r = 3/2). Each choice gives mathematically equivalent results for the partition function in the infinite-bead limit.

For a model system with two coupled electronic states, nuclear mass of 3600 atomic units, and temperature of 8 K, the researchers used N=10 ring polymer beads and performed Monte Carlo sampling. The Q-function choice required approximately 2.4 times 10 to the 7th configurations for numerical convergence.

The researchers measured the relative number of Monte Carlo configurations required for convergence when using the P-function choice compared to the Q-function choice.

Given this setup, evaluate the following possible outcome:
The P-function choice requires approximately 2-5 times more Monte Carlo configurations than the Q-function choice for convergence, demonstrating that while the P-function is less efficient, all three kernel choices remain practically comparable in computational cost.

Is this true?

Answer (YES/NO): NO